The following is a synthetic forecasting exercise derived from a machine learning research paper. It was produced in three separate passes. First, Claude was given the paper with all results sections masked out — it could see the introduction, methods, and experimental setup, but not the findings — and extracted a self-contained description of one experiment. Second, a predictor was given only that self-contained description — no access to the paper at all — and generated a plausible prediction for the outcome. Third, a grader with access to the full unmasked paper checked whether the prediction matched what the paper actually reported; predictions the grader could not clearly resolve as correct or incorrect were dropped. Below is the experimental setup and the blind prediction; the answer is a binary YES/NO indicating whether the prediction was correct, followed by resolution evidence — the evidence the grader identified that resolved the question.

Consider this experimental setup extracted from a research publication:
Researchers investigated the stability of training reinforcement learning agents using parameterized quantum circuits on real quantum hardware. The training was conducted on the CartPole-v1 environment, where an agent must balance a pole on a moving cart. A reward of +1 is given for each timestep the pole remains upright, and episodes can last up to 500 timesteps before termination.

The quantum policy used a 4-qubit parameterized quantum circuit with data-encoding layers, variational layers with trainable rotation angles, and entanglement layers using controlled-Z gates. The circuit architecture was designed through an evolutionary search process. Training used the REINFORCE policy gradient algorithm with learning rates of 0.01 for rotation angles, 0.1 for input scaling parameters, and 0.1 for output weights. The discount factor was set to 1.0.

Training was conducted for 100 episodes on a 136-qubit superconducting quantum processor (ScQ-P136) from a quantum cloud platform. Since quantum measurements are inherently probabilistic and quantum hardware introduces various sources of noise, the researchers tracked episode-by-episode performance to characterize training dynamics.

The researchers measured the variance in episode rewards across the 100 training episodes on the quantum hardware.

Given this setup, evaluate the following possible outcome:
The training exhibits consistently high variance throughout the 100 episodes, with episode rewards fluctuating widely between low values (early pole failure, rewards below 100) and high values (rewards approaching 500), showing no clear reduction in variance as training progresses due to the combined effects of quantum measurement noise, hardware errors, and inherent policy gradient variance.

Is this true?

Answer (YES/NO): NO